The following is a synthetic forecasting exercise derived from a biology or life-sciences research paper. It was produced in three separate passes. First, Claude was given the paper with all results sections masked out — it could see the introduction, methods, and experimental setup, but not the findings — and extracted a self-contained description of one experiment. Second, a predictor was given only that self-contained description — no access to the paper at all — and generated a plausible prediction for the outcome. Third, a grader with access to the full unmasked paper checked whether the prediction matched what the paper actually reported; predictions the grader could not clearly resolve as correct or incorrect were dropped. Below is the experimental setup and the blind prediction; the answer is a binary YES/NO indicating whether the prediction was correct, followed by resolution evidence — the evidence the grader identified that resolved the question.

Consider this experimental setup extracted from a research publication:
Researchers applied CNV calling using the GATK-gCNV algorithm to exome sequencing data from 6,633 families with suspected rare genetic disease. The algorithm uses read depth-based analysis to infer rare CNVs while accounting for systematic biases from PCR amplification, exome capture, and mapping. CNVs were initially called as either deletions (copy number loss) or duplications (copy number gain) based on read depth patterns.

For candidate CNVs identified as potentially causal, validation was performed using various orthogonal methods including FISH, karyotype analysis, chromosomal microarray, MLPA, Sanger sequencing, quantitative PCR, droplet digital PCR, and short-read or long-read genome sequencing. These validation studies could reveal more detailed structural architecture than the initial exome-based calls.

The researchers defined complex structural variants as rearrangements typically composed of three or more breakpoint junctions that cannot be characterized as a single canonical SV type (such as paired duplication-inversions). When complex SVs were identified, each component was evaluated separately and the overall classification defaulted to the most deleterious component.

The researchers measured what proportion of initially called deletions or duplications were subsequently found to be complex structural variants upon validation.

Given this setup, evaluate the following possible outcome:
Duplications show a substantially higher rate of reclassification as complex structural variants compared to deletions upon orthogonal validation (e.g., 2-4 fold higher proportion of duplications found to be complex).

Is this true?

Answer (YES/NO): NO